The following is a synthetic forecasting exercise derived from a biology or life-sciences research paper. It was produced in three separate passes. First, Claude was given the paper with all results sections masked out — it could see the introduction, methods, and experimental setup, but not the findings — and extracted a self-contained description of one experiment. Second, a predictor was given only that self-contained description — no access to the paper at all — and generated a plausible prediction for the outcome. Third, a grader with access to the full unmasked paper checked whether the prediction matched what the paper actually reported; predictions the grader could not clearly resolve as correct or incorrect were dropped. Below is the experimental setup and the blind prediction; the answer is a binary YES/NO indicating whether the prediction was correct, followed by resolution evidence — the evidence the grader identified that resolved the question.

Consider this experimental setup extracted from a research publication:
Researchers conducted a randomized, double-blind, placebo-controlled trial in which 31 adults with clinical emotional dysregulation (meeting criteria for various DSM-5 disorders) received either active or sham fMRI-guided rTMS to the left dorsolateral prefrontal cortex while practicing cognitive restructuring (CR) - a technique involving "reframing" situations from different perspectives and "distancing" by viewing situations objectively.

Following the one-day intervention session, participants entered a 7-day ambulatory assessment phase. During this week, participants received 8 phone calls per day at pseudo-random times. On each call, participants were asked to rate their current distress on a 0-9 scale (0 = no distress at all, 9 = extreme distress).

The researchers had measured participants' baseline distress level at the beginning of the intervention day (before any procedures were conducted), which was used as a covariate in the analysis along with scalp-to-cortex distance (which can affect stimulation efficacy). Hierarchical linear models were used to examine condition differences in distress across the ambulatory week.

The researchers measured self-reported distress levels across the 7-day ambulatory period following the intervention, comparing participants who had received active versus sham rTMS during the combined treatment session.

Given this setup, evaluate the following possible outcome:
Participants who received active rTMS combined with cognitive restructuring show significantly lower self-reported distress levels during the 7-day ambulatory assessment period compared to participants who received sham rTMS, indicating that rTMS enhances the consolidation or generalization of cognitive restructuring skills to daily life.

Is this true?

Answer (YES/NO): NO